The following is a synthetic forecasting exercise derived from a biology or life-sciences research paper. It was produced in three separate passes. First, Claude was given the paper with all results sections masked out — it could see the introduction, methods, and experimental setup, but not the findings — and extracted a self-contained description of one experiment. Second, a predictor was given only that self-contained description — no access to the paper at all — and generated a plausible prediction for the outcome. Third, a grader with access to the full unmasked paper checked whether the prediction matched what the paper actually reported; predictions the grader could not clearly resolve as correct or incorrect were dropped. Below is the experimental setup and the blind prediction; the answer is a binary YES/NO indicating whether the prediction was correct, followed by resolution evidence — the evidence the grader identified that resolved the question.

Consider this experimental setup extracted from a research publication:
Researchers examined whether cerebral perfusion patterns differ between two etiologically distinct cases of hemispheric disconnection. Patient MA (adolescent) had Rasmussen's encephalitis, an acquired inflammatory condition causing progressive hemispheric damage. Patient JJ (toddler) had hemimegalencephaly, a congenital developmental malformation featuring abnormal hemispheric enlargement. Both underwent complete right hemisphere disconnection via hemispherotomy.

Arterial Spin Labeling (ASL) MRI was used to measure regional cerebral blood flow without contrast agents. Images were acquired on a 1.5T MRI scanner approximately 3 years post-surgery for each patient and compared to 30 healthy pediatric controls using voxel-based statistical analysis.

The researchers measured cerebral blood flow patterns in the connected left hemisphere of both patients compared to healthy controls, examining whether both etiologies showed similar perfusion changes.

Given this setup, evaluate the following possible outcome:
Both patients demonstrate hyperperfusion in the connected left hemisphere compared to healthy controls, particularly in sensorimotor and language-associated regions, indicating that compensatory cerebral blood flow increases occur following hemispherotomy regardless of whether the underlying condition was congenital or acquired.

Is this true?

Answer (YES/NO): YES